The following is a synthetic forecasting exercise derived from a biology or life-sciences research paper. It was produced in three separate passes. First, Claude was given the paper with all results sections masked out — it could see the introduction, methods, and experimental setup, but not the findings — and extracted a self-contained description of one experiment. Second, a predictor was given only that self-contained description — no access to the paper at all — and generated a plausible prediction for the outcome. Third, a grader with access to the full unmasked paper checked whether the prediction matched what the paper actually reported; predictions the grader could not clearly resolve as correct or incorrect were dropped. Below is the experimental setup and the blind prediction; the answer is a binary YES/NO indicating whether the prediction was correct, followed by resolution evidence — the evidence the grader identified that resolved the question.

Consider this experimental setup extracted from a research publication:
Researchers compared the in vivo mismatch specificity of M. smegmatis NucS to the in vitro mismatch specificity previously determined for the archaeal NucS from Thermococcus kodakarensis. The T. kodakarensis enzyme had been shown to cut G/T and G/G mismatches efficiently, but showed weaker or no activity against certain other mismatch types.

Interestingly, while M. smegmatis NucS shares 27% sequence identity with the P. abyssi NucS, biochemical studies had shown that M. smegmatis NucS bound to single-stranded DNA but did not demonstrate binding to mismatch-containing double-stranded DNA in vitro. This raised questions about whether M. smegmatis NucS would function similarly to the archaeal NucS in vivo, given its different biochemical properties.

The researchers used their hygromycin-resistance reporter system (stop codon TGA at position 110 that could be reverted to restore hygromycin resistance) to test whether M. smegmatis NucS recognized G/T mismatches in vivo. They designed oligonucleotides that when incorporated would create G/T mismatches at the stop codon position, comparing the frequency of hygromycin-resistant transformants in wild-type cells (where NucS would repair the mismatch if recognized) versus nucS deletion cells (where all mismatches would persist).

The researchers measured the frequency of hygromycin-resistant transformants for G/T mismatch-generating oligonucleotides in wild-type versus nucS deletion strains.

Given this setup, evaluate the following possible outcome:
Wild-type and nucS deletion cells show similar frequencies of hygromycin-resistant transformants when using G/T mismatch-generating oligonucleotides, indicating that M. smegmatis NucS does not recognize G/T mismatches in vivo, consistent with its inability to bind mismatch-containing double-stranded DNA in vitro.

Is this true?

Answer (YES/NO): NO